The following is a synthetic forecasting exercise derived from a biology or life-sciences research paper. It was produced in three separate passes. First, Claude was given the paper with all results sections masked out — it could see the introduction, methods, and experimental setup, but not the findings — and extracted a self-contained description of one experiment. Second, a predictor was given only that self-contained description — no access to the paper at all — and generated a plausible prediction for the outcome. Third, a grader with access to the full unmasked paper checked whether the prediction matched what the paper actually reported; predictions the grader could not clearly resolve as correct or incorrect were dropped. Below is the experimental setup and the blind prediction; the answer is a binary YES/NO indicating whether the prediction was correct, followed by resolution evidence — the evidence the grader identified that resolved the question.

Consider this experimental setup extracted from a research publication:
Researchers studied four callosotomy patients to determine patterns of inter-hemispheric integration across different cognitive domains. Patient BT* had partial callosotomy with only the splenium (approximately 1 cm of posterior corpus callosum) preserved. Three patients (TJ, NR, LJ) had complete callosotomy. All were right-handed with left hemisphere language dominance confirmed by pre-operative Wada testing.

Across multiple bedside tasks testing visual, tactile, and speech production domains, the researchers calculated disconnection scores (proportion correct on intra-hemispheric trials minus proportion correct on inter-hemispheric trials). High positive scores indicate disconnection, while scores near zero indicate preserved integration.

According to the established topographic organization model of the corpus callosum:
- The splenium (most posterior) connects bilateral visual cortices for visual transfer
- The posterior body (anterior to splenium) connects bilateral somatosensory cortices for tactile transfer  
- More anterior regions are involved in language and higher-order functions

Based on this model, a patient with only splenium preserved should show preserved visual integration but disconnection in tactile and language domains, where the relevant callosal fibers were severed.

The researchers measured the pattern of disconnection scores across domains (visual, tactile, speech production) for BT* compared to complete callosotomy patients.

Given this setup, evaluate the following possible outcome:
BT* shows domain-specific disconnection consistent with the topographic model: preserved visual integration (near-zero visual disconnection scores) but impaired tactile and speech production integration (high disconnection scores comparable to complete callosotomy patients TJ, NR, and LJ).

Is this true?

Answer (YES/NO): NO